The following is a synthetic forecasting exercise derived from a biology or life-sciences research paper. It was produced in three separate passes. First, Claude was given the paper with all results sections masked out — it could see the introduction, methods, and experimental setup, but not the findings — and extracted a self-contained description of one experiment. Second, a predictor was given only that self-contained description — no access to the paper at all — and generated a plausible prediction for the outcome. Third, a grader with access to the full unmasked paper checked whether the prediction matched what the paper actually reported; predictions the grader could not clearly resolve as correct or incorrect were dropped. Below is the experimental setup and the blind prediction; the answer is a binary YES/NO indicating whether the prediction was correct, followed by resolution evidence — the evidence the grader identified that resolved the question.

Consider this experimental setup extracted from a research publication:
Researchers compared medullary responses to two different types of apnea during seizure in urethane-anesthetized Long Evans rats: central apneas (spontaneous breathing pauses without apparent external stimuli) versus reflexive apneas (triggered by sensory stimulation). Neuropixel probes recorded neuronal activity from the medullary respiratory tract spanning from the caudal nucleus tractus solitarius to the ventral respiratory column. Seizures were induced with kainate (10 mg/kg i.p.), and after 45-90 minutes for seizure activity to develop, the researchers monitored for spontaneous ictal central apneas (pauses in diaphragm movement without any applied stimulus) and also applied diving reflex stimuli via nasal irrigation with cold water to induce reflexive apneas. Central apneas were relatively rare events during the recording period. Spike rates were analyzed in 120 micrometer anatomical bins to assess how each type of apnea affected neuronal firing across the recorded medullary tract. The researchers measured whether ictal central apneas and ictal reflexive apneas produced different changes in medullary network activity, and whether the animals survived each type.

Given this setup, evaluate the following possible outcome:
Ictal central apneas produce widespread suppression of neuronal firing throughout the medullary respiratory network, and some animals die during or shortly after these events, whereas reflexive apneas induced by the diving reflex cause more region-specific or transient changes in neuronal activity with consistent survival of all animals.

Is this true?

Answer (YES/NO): NO